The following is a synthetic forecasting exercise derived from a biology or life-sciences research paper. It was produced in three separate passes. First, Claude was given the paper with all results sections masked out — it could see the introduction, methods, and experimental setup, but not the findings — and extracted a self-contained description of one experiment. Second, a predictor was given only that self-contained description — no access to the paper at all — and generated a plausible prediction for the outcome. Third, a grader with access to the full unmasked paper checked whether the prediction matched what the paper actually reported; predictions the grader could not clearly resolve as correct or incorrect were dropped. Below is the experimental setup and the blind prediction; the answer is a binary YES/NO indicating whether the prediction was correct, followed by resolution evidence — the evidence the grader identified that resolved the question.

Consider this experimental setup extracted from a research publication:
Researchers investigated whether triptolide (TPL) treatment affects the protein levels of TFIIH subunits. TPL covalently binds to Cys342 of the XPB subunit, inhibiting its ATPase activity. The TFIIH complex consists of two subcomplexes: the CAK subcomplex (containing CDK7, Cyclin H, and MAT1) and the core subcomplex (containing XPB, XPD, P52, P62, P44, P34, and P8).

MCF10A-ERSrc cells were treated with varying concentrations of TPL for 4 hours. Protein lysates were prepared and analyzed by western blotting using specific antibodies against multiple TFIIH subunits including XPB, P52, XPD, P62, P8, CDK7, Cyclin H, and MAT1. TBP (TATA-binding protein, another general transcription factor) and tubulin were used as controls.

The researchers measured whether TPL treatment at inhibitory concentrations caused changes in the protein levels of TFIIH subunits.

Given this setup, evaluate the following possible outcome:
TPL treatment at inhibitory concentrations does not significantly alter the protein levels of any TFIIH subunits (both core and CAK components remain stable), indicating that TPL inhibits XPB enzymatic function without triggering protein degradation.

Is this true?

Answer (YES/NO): NO